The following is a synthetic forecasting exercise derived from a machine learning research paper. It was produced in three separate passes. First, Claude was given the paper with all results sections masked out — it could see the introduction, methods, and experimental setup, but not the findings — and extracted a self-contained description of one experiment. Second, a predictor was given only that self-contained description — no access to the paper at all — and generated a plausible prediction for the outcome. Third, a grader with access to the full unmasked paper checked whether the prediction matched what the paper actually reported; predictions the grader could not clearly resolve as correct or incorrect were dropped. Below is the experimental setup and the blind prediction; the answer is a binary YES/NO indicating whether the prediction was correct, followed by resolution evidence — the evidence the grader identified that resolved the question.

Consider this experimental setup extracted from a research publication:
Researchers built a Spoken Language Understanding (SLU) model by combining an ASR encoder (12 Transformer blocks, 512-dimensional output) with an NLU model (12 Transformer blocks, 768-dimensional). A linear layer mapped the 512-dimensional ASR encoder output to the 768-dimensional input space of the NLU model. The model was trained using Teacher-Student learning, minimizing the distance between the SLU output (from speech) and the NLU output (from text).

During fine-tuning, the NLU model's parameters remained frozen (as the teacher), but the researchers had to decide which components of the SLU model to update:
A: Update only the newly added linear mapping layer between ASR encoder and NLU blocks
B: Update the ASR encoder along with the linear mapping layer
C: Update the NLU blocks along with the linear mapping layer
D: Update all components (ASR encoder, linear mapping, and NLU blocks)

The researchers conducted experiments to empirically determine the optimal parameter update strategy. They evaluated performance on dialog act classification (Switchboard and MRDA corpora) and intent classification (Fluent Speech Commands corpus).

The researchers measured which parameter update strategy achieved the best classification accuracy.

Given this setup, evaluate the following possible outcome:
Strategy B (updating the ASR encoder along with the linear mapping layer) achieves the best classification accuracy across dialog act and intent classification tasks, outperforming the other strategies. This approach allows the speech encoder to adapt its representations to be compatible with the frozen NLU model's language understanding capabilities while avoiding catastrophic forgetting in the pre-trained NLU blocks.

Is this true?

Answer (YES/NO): NO